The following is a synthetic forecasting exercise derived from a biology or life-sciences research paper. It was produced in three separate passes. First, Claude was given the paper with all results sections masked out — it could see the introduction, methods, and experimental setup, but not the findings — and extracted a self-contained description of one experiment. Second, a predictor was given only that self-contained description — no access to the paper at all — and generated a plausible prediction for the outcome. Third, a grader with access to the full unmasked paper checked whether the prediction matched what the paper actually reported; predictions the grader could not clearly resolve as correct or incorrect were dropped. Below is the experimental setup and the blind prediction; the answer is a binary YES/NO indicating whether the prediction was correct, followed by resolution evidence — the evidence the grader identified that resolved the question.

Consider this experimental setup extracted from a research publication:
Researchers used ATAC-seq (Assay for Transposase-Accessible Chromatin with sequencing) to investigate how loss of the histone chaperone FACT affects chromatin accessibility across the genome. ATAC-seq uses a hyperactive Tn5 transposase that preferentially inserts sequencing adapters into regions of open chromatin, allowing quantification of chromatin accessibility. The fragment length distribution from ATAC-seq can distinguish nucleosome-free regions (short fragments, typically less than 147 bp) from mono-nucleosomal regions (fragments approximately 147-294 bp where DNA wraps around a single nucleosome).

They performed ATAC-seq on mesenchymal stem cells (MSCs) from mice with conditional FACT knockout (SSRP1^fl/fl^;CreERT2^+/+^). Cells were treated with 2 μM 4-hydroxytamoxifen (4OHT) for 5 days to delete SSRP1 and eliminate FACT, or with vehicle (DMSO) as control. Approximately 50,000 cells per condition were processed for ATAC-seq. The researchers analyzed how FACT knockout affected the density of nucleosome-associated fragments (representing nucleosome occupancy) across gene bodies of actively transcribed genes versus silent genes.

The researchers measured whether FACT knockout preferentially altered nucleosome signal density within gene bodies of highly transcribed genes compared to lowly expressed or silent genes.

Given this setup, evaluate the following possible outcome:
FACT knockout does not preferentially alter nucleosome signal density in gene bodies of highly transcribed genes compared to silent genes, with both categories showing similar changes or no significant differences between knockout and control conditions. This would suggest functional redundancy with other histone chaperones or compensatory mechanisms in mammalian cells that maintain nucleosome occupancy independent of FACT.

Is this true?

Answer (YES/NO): NO